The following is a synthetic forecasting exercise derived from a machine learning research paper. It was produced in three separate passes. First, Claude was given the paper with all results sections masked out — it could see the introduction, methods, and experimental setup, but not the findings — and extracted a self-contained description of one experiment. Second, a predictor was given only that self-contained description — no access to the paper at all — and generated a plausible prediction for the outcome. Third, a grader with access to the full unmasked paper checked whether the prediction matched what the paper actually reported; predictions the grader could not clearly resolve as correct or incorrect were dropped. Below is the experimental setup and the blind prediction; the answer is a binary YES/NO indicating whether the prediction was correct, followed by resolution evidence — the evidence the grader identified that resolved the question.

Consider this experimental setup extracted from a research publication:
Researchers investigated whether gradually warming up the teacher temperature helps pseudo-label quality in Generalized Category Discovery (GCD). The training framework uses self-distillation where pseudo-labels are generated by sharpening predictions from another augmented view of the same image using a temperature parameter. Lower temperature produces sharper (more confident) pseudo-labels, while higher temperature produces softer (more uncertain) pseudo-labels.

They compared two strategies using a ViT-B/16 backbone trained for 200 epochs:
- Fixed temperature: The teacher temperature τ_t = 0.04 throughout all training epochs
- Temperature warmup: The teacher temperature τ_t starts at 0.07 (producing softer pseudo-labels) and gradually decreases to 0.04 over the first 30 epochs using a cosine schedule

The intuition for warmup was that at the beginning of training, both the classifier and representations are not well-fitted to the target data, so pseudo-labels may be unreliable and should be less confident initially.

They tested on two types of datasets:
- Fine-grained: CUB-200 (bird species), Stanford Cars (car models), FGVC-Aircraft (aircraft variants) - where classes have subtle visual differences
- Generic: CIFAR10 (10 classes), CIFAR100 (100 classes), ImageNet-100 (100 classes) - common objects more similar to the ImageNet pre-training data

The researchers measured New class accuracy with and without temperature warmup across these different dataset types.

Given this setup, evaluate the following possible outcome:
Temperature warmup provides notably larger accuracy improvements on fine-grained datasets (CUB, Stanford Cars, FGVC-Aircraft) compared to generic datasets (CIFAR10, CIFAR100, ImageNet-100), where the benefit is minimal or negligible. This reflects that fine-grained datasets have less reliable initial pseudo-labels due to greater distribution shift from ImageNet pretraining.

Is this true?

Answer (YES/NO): YES